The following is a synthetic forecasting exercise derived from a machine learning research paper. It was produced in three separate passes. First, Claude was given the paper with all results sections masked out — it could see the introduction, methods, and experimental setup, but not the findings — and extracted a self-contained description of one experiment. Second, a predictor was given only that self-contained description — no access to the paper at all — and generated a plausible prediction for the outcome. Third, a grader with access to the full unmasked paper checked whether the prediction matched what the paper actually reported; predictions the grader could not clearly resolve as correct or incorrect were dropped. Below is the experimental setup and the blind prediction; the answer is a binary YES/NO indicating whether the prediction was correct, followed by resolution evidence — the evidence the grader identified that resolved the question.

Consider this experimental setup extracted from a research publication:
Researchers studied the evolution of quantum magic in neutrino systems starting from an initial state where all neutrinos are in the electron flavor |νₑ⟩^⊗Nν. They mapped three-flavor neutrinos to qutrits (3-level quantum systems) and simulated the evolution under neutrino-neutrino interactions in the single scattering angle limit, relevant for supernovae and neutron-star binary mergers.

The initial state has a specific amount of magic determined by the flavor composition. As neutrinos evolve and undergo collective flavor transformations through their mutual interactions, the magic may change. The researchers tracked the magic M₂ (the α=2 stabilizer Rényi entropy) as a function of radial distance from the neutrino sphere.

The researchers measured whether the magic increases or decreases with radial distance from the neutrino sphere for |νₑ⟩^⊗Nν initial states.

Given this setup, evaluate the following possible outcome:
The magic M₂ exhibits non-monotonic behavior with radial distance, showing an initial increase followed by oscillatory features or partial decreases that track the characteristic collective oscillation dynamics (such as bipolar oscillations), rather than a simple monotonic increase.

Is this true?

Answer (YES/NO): NO